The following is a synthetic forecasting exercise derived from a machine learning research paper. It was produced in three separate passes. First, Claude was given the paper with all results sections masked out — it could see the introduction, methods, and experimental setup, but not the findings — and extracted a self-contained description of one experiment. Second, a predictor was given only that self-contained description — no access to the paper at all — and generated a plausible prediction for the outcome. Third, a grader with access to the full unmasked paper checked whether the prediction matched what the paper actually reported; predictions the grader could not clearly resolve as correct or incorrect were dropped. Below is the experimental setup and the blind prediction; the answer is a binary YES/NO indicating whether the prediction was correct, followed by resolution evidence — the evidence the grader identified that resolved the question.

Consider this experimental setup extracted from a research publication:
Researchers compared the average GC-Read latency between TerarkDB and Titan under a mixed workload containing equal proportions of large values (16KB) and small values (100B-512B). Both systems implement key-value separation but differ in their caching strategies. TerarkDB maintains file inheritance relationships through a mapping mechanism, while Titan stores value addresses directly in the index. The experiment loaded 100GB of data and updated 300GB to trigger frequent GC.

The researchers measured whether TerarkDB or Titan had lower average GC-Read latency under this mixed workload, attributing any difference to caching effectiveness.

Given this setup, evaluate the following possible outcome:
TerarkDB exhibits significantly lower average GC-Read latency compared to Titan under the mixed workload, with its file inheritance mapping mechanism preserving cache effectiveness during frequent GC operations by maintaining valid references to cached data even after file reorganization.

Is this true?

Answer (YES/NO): YES